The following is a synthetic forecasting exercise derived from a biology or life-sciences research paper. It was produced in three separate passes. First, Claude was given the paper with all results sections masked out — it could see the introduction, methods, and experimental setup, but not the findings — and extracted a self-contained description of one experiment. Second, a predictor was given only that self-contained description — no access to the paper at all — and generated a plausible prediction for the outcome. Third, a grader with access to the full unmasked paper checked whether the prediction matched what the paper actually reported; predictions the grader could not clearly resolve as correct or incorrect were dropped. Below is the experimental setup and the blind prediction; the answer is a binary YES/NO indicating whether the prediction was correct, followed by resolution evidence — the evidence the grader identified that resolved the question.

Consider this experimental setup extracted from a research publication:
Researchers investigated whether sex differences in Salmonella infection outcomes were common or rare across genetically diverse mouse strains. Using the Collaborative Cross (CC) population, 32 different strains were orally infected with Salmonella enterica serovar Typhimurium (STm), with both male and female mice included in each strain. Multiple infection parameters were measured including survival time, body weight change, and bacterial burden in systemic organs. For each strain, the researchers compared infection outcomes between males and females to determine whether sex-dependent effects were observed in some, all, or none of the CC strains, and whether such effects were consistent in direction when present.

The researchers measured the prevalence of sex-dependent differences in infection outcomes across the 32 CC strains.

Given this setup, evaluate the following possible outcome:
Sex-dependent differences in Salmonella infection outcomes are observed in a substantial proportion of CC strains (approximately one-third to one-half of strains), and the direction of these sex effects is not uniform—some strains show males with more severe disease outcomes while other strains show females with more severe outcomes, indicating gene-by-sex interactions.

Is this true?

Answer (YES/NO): NO